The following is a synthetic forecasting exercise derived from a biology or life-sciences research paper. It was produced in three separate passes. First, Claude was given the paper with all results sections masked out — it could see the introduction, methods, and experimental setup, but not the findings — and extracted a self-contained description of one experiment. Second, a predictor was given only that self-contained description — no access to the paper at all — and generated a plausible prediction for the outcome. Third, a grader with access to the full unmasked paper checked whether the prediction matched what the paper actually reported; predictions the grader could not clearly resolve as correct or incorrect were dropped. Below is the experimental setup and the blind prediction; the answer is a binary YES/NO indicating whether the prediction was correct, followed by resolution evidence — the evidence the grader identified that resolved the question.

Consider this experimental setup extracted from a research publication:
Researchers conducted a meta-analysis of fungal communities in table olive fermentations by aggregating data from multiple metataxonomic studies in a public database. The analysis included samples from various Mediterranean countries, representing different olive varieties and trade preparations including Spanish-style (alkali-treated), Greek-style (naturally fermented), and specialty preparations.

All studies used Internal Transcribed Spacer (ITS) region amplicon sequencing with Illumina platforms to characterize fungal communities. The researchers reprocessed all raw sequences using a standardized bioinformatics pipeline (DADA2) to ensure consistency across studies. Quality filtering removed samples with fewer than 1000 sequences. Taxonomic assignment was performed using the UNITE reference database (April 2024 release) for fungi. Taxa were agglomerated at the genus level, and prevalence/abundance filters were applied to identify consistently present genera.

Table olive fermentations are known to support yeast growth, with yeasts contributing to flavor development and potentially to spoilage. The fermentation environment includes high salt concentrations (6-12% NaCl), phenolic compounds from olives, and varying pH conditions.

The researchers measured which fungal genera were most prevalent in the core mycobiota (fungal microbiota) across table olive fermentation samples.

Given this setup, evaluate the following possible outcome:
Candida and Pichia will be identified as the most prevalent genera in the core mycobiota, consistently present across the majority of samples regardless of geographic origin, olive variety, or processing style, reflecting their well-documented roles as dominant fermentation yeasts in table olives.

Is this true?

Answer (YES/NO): YES